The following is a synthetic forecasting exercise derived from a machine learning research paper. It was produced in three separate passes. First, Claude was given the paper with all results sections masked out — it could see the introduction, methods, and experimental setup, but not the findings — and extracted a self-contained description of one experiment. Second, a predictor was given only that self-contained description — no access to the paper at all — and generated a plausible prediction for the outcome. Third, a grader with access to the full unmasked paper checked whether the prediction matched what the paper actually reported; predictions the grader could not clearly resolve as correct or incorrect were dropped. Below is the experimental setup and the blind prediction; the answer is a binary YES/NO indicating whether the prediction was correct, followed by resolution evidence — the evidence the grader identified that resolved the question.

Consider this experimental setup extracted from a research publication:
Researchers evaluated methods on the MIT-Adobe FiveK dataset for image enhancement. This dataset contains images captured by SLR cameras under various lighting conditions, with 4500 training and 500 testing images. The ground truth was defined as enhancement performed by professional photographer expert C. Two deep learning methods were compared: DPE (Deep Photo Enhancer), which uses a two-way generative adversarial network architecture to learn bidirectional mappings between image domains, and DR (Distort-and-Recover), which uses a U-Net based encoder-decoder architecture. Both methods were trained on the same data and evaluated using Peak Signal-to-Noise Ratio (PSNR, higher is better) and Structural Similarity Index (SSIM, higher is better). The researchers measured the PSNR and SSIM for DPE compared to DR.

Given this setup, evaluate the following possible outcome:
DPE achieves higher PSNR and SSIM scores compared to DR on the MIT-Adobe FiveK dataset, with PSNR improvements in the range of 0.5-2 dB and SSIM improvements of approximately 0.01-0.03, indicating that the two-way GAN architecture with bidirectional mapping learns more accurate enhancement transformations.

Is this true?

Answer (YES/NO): NO